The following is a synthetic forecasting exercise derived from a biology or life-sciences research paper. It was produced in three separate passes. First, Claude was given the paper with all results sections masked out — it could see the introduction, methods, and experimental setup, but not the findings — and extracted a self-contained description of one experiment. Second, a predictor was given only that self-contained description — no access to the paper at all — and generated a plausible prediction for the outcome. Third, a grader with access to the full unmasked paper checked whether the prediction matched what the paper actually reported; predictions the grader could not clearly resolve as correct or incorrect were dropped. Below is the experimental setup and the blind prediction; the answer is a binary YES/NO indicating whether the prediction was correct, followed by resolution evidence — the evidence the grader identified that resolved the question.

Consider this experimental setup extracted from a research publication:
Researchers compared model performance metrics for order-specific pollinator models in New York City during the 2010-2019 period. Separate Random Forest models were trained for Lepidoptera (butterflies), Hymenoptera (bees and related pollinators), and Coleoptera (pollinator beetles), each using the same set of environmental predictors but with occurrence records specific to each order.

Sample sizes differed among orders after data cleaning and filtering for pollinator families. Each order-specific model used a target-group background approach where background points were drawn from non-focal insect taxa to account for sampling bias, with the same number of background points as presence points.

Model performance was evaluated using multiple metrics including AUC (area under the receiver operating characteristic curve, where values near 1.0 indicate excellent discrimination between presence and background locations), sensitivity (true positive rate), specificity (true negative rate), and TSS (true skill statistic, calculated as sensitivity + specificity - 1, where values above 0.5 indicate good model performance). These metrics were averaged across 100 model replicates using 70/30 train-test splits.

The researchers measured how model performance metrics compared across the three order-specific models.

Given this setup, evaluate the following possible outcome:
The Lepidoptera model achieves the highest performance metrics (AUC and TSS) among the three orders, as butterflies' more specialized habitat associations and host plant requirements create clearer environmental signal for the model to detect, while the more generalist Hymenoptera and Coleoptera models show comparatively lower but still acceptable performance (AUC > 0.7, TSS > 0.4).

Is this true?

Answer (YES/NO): NO